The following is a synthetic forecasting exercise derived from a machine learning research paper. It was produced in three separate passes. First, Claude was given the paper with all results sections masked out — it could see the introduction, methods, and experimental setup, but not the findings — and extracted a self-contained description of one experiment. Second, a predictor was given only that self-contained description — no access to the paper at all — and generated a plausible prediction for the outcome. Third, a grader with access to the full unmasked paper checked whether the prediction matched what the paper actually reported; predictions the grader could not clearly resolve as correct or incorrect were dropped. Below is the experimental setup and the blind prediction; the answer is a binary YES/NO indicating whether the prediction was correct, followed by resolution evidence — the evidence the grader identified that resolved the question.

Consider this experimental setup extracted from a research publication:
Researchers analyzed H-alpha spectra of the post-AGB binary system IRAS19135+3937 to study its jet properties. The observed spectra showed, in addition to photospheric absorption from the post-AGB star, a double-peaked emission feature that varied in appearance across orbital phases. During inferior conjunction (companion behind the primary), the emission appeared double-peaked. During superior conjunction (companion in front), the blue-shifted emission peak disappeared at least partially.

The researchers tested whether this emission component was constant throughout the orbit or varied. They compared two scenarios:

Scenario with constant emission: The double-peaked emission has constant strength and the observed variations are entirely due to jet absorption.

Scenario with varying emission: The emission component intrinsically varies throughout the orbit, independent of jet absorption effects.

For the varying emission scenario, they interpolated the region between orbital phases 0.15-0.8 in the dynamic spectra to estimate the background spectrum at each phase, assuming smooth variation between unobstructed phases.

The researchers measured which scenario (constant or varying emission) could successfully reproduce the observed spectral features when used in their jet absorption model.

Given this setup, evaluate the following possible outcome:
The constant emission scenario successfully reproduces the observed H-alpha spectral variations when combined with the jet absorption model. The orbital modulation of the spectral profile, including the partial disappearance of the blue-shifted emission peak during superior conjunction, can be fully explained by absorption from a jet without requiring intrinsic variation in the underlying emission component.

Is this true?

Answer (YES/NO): NO